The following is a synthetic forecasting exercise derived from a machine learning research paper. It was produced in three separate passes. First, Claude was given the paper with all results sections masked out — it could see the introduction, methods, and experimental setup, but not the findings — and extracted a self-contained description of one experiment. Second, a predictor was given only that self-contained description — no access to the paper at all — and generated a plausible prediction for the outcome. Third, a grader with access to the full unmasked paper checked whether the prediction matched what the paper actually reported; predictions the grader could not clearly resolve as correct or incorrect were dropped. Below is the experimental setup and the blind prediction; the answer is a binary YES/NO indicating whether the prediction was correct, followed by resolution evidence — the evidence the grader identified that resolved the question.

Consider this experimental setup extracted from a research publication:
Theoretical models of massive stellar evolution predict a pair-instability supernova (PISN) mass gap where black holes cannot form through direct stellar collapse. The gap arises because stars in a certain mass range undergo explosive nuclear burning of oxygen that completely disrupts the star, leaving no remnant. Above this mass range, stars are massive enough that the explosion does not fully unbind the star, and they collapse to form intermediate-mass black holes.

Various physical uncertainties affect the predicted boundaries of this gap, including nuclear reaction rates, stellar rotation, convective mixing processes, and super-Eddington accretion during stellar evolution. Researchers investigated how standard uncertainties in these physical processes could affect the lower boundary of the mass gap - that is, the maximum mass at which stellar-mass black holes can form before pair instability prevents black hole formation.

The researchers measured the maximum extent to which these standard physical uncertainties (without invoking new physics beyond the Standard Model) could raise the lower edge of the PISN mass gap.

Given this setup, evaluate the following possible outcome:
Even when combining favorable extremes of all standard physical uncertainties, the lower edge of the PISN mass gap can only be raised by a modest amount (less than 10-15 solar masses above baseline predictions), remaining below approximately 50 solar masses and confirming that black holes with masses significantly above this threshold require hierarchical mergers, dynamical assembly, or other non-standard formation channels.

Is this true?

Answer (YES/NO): NO